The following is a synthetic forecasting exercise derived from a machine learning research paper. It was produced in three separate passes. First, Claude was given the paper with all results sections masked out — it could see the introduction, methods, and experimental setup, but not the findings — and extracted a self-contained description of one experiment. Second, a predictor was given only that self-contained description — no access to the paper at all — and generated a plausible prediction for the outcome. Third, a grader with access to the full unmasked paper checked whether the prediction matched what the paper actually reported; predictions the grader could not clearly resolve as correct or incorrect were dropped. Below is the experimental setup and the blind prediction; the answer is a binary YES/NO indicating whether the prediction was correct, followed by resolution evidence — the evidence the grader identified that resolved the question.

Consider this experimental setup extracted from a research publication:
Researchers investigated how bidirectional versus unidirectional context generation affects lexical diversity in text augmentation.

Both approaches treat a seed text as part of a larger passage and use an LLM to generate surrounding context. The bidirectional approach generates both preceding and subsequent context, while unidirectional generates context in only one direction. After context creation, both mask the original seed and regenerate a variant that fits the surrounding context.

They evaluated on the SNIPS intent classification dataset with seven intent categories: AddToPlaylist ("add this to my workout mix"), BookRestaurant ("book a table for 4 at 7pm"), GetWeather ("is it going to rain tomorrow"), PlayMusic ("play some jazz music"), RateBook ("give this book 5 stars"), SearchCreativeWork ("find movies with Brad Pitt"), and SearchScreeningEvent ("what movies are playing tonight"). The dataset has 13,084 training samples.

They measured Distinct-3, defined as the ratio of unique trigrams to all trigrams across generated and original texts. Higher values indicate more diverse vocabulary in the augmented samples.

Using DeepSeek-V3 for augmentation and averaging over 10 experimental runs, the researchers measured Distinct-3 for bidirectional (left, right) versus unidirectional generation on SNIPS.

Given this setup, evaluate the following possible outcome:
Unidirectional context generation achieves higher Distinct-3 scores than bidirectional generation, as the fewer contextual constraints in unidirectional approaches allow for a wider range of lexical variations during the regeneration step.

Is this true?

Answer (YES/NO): NO